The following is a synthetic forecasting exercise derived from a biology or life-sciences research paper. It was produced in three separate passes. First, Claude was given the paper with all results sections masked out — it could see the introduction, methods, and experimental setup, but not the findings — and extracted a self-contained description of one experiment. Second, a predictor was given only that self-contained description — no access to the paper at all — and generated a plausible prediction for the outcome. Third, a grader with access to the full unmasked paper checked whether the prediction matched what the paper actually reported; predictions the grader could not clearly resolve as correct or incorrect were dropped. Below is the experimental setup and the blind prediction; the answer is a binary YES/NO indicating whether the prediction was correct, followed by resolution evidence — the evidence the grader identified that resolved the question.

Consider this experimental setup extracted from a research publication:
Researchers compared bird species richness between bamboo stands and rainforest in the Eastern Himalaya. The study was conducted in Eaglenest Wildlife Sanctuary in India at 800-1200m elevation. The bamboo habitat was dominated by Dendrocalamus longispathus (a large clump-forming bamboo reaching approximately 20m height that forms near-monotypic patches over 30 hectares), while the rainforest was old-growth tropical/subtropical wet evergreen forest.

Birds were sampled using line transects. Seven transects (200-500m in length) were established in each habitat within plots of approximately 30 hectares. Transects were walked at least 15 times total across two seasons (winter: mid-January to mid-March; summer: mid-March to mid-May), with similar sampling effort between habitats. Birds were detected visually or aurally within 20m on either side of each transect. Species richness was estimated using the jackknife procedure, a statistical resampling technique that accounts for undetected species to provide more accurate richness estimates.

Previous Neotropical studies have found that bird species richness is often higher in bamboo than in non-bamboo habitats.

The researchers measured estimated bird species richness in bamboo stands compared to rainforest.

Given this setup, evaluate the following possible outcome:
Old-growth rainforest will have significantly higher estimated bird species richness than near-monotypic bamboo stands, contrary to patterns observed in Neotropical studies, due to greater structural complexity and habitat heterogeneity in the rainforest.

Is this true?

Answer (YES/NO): NO